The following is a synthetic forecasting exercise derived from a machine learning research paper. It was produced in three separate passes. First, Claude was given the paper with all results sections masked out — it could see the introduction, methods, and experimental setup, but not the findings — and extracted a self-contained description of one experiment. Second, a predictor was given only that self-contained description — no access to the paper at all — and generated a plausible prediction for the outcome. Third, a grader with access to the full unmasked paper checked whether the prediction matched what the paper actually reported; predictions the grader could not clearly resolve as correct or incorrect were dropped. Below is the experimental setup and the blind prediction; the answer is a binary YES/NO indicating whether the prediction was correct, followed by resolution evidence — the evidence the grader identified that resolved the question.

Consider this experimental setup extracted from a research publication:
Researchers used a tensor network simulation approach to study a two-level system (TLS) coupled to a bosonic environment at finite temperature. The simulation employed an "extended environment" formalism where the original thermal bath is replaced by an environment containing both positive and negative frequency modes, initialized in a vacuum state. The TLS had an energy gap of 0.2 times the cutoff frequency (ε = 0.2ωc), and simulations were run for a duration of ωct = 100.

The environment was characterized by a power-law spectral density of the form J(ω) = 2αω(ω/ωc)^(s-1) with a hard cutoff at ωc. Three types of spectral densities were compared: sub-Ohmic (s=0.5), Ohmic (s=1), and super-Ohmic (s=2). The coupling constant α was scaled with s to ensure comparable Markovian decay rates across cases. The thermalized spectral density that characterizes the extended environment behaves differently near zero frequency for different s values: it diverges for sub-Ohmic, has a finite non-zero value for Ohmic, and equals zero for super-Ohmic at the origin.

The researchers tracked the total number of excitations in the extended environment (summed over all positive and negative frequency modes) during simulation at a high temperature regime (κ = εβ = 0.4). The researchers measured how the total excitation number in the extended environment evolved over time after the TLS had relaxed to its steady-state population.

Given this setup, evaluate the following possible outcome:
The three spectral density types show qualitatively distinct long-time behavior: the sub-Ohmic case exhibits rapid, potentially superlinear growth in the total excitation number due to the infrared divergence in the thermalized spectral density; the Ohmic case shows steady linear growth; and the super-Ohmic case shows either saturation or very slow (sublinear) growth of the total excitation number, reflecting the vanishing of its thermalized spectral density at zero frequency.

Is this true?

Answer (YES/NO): NO